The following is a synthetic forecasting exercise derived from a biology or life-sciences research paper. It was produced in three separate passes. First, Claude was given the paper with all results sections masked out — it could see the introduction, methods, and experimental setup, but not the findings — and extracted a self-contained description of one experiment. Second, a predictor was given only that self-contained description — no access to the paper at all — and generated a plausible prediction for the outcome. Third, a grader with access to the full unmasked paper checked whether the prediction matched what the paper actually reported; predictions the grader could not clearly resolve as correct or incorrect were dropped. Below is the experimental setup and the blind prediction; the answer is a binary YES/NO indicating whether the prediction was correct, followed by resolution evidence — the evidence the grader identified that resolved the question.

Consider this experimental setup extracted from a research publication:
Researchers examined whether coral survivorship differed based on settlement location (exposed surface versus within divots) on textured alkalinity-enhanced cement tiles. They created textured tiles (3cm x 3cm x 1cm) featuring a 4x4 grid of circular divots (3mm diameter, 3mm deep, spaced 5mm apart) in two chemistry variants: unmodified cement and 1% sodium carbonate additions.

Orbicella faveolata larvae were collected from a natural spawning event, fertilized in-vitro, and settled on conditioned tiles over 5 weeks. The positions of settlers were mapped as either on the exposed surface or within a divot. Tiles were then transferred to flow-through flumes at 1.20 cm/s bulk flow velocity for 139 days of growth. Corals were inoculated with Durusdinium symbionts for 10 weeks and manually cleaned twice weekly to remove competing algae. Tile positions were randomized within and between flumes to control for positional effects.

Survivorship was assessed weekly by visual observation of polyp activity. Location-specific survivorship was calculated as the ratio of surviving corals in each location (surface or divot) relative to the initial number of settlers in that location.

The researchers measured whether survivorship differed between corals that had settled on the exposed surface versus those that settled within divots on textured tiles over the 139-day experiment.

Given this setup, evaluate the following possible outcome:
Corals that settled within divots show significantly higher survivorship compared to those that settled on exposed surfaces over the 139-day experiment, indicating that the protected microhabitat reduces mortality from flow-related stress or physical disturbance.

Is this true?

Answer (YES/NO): NO